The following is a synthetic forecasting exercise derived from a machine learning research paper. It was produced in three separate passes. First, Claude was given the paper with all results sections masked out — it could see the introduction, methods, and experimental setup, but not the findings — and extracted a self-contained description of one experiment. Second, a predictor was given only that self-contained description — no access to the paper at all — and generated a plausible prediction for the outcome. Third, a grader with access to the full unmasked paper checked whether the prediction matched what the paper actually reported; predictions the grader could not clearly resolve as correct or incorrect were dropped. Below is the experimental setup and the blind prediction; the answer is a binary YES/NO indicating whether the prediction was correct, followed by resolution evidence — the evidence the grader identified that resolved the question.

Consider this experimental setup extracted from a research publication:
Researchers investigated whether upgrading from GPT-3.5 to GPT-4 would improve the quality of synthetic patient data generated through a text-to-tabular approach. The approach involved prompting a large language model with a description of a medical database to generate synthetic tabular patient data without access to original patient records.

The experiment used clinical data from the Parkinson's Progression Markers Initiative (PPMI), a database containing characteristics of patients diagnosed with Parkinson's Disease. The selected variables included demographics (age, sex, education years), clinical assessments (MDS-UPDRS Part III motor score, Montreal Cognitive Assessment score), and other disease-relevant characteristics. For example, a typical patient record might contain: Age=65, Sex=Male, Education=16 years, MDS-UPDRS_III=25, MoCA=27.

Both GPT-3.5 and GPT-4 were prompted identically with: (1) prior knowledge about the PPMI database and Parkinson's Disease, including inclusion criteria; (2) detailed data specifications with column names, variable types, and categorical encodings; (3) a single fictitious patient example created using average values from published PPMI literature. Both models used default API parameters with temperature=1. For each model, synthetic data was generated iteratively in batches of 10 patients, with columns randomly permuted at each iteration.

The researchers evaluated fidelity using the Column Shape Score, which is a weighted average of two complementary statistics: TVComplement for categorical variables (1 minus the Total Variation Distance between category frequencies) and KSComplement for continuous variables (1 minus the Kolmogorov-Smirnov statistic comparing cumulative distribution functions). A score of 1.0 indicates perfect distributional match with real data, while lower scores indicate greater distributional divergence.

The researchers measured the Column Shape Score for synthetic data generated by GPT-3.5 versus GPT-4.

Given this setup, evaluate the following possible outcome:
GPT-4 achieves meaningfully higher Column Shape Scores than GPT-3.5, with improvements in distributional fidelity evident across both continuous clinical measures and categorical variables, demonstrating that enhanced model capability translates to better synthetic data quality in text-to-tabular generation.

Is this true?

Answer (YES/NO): NO